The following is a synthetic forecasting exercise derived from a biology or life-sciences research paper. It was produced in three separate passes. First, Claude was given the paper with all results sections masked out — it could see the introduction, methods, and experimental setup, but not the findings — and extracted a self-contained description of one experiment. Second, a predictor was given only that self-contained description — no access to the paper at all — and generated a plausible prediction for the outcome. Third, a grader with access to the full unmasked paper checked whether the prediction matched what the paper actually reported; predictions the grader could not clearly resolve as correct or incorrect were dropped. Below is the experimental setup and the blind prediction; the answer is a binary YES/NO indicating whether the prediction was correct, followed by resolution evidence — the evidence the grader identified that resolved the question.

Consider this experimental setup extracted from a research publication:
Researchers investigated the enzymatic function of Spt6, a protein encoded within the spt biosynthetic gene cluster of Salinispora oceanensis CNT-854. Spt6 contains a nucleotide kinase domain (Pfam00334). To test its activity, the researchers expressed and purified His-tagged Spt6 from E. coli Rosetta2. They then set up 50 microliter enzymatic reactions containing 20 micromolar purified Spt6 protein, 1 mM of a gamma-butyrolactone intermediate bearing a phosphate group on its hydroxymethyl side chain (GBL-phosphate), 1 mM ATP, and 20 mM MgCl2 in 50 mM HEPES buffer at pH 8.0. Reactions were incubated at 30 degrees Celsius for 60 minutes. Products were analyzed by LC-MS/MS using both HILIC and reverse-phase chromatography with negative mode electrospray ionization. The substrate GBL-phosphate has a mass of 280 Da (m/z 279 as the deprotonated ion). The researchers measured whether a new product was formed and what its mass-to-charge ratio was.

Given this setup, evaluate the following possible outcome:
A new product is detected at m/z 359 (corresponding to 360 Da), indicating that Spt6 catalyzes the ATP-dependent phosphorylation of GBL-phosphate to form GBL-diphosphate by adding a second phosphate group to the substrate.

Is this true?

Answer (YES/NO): YES